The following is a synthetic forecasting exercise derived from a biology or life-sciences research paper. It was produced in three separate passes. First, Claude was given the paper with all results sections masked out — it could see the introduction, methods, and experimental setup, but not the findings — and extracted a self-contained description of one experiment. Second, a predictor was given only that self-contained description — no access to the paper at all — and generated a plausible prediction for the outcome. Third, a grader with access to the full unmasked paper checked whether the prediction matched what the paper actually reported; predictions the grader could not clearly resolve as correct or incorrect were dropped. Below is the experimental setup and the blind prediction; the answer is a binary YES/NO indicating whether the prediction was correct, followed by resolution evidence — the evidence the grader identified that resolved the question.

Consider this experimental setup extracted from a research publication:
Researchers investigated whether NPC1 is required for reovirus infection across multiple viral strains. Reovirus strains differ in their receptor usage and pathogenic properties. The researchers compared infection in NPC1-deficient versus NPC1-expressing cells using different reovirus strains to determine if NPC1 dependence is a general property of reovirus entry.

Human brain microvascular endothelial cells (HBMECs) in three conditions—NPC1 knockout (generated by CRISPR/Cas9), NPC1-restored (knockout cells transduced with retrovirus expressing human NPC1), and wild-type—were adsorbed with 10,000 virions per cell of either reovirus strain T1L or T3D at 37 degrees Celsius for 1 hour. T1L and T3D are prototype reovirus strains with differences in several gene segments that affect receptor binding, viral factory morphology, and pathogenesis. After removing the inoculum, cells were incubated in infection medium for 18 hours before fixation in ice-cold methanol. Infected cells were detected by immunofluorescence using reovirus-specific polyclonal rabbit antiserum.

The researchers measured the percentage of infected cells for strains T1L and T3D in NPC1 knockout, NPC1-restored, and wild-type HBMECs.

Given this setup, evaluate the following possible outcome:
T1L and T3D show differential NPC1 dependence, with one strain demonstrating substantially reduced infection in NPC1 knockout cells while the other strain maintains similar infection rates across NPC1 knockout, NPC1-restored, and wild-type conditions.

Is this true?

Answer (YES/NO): NO